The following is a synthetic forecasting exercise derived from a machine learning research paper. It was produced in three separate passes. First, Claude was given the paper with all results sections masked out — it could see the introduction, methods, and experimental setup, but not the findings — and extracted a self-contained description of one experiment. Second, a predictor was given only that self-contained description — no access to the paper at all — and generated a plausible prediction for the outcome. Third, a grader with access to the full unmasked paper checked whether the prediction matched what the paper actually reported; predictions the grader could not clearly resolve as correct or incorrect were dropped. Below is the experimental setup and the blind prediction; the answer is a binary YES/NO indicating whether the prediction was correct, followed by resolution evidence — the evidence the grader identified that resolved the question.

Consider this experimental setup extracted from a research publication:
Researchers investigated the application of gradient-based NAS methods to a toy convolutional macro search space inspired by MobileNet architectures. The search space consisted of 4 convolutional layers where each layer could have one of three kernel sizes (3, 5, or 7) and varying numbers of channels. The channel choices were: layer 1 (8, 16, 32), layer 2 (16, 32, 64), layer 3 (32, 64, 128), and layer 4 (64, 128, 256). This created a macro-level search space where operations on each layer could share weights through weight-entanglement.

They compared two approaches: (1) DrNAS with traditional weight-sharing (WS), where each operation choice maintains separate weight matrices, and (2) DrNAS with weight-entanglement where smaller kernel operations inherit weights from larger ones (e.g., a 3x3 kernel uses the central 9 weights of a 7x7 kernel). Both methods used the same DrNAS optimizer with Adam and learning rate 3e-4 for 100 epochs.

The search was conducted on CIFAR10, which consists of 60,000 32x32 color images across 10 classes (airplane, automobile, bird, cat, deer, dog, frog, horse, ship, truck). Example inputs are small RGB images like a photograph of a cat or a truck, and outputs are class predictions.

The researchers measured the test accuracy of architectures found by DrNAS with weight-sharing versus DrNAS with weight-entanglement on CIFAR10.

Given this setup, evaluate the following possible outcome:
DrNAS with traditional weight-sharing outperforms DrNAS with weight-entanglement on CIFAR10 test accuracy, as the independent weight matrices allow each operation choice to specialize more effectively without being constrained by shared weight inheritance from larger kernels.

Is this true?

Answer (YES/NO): NO